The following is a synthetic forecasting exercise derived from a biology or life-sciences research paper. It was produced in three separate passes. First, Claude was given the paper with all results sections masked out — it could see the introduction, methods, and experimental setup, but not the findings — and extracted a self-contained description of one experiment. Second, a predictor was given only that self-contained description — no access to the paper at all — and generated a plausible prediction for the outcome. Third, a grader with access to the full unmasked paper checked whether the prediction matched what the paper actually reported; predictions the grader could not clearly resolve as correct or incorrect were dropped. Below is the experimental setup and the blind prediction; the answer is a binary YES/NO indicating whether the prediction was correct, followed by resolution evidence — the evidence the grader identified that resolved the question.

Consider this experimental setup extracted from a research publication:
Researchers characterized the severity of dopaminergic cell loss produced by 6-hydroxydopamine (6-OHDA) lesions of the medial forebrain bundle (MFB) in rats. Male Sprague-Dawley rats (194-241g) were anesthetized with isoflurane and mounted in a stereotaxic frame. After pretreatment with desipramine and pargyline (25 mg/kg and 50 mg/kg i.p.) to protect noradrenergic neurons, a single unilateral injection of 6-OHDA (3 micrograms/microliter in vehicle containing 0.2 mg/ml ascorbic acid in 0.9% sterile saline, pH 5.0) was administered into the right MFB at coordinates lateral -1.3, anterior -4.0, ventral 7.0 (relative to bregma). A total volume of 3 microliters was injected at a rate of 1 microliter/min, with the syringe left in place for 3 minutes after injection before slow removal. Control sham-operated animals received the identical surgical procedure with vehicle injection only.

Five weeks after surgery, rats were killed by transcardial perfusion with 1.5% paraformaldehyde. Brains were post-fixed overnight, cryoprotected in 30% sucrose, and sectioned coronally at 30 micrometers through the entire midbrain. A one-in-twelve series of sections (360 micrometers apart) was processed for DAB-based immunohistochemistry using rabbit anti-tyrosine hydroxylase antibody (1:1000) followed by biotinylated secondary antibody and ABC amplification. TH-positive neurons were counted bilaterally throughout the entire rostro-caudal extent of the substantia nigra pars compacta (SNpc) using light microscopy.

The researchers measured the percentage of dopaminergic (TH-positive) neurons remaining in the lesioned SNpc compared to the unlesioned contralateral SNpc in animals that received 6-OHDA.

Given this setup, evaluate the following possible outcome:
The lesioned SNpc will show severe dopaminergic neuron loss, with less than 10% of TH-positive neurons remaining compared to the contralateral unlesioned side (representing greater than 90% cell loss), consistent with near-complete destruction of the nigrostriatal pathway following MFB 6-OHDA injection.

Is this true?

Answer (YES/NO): NO